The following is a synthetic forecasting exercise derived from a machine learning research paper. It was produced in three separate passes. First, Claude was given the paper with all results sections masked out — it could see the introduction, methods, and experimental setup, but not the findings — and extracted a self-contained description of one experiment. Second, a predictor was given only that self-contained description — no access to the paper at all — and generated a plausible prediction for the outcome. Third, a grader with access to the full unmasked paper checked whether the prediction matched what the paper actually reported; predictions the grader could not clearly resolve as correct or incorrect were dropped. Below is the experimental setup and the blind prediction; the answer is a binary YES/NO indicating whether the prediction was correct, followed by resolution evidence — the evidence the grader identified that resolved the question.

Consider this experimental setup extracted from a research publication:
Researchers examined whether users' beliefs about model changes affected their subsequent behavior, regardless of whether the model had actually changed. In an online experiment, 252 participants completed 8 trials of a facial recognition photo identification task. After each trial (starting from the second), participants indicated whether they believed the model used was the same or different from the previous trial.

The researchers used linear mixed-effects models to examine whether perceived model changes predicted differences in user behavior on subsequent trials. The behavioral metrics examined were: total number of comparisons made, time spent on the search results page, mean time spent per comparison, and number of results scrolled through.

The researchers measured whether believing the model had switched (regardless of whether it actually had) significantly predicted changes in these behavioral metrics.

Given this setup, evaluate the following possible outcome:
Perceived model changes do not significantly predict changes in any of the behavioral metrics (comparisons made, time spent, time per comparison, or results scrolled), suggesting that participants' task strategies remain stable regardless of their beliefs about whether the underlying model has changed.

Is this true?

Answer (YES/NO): NO